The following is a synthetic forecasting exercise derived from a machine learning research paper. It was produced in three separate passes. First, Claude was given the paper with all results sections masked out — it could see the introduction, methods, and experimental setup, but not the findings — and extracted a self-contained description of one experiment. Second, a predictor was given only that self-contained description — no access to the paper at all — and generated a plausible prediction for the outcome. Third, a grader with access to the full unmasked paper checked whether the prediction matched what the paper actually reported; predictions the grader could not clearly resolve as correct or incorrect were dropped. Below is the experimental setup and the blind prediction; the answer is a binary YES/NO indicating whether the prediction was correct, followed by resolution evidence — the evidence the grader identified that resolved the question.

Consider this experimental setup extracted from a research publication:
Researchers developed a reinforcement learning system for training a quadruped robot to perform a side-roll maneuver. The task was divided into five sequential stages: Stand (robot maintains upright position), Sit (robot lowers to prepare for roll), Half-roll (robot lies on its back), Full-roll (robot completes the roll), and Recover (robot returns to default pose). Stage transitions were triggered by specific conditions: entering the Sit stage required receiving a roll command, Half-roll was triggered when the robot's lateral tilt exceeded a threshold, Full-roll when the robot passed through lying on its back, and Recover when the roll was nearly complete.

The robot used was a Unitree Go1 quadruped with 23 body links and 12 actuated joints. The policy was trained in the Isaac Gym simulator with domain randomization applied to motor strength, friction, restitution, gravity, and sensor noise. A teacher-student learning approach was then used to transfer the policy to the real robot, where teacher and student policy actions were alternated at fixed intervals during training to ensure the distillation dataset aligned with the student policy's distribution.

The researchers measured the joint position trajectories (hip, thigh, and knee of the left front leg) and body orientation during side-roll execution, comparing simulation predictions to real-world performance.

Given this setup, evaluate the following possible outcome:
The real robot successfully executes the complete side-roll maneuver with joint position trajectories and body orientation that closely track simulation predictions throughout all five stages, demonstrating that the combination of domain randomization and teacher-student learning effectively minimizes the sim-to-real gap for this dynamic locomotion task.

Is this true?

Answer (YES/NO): YES